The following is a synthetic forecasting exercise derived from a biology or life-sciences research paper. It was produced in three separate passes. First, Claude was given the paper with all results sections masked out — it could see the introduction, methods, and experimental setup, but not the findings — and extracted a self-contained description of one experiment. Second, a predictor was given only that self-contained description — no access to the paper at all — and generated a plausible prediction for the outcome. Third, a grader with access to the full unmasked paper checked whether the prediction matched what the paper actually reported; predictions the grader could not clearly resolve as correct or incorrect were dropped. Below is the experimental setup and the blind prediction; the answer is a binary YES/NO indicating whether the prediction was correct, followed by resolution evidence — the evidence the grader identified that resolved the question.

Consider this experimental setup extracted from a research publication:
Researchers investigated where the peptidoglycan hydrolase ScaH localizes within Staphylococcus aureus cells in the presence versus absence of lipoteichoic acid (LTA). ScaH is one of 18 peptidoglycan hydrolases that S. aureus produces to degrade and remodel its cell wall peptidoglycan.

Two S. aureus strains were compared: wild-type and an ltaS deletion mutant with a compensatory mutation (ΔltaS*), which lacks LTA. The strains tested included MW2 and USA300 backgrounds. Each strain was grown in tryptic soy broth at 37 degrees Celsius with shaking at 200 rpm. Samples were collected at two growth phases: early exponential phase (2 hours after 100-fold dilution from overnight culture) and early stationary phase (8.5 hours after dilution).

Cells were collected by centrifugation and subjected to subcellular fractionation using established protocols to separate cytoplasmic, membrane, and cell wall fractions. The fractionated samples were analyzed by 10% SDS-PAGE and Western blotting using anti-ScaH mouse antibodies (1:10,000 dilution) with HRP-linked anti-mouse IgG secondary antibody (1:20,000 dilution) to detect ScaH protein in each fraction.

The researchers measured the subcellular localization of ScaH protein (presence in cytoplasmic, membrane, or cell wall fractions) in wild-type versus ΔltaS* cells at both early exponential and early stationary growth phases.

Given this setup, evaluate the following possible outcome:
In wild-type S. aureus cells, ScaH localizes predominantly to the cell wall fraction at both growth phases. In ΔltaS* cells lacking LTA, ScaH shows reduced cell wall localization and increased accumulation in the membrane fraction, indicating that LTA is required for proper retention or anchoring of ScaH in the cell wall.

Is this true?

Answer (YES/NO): NO